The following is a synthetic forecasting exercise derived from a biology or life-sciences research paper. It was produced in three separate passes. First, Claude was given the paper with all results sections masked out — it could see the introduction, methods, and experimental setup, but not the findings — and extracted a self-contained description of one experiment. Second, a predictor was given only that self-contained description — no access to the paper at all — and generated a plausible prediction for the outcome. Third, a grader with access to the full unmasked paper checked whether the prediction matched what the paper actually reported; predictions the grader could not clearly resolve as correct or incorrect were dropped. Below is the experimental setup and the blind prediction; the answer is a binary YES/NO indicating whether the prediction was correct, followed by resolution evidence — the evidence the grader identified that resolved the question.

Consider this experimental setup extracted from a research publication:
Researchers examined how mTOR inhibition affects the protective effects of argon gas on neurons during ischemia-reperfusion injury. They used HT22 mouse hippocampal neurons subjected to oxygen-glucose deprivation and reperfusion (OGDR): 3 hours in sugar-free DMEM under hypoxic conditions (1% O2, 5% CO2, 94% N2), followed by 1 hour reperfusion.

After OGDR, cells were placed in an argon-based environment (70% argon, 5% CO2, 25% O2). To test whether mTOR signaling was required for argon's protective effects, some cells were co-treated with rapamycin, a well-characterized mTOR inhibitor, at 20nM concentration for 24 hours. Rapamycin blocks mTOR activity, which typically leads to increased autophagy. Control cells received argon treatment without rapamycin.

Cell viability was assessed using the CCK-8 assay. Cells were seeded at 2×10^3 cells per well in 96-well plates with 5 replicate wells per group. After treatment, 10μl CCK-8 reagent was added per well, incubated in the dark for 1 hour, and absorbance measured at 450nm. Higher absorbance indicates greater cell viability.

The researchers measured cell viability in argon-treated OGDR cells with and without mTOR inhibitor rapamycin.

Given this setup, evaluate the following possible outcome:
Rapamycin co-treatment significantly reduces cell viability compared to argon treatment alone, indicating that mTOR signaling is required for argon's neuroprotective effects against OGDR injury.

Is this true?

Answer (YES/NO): YES